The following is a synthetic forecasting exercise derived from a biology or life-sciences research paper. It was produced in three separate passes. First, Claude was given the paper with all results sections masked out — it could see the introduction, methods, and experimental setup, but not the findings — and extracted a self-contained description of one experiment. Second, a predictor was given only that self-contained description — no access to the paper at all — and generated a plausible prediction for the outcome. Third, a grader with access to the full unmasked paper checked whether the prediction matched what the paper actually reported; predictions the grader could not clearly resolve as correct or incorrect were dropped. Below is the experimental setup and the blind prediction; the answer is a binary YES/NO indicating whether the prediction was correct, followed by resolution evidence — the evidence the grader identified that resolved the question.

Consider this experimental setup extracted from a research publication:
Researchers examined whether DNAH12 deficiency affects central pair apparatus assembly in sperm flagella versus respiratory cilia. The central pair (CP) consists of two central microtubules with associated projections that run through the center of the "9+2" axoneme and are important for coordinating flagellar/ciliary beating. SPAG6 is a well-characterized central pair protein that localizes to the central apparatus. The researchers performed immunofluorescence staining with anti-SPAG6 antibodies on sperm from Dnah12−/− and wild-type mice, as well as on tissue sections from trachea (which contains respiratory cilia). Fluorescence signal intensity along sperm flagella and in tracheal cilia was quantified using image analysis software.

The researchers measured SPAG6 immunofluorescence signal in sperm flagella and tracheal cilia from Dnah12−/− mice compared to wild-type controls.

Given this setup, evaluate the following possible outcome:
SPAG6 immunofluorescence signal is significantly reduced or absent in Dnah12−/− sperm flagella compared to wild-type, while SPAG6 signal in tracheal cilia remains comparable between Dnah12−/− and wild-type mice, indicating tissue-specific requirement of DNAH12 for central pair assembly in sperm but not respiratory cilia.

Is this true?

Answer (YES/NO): YES